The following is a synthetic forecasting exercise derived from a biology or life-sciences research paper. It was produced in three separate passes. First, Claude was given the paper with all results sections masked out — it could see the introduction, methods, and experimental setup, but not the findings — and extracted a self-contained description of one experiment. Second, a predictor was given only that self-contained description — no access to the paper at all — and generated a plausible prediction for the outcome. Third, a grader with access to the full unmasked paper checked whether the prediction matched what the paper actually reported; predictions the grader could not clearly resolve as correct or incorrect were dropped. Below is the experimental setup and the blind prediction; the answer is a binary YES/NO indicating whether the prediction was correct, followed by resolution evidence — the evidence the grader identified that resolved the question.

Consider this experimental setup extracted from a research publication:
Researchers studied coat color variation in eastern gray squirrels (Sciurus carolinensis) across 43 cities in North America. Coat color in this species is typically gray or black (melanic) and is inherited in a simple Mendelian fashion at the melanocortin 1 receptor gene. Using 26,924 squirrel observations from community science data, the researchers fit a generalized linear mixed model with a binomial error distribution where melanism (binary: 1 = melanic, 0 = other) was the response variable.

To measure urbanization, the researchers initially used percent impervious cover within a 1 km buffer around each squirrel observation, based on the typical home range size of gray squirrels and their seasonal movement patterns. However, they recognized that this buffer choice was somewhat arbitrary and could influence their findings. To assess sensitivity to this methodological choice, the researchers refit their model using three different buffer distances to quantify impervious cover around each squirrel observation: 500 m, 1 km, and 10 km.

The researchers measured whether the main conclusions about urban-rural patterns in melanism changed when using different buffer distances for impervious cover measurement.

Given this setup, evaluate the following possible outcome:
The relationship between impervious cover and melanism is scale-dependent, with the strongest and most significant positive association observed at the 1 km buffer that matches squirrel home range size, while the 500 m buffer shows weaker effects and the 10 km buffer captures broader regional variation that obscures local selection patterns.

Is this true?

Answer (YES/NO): NO